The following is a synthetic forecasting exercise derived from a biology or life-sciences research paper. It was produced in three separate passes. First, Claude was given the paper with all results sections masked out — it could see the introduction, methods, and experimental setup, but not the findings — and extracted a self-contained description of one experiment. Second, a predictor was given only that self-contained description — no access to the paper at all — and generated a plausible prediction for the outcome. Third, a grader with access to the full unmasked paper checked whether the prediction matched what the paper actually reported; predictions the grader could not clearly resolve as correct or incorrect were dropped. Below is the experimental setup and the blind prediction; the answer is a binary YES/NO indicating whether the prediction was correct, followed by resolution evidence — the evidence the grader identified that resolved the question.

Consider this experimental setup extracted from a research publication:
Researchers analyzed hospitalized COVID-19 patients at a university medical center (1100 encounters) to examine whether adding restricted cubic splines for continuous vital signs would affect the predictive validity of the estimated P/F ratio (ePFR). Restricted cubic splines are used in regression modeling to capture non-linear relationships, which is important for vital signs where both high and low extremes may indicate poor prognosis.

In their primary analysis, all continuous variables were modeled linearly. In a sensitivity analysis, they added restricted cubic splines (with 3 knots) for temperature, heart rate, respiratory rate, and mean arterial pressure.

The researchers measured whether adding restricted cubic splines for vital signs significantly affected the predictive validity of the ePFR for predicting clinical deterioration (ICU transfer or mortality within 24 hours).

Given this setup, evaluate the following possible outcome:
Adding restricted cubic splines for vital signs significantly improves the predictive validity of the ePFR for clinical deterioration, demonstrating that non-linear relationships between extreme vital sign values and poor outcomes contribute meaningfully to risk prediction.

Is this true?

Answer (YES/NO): NO